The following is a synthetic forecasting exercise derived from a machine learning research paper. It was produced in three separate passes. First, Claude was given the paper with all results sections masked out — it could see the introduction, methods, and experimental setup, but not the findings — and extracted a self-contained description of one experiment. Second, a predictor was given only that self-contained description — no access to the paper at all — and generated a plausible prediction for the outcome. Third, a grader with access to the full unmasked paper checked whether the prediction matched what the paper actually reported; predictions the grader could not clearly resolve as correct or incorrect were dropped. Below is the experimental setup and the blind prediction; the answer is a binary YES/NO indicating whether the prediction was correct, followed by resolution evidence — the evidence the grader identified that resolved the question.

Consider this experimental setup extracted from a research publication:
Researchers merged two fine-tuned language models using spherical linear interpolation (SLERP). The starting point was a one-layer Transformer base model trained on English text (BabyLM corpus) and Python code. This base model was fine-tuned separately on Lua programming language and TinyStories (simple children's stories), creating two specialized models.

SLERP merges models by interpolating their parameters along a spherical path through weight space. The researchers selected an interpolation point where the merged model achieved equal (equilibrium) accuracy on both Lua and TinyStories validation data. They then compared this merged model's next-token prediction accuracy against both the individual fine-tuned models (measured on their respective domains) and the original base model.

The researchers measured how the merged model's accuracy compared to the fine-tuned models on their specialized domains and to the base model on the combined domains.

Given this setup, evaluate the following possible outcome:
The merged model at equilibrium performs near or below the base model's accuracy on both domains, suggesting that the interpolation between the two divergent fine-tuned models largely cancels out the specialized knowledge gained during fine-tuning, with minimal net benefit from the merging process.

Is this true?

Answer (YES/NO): NO